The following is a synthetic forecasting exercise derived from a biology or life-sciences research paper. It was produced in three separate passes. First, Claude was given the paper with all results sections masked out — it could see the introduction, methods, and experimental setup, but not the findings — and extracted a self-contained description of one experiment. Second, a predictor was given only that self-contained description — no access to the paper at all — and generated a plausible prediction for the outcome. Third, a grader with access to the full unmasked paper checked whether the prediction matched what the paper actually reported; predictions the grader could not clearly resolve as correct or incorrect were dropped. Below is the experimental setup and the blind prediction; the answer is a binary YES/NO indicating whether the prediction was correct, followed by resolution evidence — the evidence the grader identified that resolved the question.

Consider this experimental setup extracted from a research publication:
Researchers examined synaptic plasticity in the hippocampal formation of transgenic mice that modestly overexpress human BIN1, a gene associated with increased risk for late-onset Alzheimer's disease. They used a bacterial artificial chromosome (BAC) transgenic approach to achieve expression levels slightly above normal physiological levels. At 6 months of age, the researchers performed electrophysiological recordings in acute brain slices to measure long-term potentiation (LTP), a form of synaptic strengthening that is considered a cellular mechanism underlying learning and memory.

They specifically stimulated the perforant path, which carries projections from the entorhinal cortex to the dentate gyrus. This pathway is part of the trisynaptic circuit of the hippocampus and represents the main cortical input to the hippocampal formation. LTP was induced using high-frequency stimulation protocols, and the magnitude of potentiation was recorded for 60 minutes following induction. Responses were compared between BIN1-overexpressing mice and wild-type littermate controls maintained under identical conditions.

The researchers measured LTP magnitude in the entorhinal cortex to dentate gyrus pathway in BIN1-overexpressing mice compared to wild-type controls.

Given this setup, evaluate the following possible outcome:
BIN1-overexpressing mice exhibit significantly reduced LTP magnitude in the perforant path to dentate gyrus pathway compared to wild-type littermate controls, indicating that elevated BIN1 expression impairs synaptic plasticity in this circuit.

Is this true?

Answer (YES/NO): YES